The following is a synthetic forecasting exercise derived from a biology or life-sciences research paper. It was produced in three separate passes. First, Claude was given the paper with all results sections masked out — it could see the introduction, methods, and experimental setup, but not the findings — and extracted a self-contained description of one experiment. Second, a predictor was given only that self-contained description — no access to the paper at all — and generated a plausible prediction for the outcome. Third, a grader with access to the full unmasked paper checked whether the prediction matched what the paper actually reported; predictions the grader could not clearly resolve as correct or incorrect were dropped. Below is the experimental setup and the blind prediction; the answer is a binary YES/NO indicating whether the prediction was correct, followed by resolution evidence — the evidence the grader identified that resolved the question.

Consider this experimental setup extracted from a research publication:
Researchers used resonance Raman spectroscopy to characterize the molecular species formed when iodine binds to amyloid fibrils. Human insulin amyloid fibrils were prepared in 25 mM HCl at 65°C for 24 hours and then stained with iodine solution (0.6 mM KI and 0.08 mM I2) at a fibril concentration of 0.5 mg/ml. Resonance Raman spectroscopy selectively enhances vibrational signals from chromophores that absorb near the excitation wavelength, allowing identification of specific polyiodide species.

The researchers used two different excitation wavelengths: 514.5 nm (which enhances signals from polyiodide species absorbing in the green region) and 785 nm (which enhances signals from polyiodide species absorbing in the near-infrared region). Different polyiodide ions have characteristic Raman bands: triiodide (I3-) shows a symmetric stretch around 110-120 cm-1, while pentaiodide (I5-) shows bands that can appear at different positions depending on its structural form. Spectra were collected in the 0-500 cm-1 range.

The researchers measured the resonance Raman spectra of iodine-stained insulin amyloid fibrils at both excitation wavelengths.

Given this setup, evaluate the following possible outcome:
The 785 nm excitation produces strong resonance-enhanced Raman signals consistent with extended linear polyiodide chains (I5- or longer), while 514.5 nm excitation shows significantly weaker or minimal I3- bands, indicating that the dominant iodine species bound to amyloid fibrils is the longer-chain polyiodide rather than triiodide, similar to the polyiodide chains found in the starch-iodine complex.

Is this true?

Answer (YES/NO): NO